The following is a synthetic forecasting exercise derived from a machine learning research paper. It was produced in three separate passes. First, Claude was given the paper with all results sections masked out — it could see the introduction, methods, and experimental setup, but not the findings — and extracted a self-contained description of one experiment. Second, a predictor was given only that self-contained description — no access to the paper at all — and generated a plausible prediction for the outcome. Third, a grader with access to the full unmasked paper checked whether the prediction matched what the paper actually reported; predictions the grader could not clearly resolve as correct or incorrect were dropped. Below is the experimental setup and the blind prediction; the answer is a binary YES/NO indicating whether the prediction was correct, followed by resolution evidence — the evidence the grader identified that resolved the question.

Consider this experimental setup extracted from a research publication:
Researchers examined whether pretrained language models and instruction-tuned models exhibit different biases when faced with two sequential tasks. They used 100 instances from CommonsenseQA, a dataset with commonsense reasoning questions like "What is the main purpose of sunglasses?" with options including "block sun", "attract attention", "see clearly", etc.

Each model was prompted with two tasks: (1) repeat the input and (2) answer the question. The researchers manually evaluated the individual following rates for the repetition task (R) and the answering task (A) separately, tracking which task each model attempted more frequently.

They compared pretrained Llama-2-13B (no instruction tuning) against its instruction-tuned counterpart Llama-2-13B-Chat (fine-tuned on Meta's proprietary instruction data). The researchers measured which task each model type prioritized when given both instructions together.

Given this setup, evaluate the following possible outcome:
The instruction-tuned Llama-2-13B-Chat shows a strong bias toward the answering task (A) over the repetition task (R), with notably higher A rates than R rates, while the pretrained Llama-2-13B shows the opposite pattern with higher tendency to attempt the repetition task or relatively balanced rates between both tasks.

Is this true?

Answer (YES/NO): NO